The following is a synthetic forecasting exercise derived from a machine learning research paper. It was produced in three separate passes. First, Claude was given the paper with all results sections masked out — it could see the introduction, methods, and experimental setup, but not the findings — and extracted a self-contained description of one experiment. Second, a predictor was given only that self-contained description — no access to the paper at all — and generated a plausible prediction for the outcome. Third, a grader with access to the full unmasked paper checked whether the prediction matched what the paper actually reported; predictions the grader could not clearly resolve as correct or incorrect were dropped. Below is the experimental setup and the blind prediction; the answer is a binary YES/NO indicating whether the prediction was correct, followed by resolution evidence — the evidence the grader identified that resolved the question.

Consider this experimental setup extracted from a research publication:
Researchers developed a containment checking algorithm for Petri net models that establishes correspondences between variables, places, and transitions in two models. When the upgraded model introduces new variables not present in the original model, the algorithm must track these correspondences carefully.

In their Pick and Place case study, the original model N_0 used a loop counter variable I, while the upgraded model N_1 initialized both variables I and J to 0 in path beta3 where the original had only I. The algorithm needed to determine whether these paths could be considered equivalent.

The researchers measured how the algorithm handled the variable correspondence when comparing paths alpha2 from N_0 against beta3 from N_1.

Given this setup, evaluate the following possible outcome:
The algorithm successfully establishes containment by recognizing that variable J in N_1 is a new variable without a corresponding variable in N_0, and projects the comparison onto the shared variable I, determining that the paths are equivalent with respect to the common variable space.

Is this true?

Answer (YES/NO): NO